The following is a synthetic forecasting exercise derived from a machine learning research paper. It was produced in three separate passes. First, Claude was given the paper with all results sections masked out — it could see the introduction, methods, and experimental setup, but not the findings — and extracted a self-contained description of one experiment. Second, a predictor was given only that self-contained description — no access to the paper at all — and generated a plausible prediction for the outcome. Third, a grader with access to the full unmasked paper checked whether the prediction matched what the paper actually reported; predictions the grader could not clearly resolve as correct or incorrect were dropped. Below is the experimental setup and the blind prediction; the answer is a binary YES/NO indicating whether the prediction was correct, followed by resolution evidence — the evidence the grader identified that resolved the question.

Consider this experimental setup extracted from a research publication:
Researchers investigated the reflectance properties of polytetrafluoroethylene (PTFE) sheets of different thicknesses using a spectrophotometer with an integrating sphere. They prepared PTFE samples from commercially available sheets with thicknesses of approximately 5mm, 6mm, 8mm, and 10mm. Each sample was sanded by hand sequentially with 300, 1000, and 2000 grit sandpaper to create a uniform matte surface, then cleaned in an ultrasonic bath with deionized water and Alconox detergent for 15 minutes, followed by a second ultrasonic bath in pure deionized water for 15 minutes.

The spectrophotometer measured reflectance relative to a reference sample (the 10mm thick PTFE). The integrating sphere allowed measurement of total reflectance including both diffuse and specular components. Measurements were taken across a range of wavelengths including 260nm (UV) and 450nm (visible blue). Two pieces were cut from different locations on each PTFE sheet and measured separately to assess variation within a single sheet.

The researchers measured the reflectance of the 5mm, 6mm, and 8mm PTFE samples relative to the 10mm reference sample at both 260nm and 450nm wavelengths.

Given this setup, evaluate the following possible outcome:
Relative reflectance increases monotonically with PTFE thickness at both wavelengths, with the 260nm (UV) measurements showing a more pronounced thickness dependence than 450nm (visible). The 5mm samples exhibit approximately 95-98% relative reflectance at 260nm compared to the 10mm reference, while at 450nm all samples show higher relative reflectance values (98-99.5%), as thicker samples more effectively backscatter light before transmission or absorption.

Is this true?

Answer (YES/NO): NO